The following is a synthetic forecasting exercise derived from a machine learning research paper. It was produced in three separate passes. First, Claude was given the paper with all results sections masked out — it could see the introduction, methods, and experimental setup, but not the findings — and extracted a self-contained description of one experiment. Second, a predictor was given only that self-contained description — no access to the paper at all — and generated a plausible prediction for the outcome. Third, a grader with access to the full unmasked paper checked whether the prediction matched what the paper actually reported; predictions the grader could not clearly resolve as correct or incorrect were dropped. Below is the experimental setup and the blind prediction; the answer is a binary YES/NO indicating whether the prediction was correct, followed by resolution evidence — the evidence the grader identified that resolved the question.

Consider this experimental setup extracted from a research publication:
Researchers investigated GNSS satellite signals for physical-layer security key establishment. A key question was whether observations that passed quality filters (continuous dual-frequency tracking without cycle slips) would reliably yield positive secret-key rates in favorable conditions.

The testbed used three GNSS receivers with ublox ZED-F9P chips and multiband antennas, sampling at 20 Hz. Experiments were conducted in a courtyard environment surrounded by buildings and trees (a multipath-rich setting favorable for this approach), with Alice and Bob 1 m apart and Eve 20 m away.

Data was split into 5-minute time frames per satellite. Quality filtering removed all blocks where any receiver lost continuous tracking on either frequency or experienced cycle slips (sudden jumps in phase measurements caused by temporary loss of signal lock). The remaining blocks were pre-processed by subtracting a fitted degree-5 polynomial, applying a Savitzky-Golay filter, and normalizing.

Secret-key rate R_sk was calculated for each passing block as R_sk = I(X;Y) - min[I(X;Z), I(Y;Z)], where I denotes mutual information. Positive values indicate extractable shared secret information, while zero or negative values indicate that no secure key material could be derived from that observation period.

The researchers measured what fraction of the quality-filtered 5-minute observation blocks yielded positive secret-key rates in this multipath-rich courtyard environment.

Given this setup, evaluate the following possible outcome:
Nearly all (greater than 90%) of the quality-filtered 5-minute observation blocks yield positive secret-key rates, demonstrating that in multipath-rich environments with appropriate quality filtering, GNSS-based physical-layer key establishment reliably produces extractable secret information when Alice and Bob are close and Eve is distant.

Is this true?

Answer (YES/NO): NO